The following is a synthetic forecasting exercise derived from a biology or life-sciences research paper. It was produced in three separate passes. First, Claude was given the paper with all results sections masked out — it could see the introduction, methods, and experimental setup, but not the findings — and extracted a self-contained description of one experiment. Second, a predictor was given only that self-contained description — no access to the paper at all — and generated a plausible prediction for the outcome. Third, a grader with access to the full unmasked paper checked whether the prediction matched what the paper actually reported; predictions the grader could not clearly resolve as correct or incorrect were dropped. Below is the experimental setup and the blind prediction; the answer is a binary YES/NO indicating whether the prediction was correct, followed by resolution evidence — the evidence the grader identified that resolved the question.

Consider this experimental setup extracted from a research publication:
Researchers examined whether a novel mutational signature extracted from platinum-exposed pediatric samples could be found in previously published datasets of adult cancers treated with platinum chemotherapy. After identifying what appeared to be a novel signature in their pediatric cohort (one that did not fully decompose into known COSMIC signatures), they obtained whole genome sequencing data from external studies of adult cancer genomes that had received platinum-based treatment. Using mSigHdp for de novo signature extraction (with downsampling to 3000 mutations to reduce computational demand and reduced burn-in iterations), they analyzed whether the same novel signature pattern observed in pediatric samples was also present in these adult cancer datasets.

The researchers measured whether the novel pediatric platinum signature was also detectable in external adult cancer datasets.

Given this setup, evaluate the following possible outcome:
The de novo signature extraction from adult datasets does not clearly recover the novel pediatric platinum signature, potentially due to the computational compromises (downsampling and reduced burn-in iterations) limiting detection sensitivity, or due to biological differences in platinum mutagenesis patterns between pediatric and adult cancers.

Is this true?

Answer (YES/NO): NO